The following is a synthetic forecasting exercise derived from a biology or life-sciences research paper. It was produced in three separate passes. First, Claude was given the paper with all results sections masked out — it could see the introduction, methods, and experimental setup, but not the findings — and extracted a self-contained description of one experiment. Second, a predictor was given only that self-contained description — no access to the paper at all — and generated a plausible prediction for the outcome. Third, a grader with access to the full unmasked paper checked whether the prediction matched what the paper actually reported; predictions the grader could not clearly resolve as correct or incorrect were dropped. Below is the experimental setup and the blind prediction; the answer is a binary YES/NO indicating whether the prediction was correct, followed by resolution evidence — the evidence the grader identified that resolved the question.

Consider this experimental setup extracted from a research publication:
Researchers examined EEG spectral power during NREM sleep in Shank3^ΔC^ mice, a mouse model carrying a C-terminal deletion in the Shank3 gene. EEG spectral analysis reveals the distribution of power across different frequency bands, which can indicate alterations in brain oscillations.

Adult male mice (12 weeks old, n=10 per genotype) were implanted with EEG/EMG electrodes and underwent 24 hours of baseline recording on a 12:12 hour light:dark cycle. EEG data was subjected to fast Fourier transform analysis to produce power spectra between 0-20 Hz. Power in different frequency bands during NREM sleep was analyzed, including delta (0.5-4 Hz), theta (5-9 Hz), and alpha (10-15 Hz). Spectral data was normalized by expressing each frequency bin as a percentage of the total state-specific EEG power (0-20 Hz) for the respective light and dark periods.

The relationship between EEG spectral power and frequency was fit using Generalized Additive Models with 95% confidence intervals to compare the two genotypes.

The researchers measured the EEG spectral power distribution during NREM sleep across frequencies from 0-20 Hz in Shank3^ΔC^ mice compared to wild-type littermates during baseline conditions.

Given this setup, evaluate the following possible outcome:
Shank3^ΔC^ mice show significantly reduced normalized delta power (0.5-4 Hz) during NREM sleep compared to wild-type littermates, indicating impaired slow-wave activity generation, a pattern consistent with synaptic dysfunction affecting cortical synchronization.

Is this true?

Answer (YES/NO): YES